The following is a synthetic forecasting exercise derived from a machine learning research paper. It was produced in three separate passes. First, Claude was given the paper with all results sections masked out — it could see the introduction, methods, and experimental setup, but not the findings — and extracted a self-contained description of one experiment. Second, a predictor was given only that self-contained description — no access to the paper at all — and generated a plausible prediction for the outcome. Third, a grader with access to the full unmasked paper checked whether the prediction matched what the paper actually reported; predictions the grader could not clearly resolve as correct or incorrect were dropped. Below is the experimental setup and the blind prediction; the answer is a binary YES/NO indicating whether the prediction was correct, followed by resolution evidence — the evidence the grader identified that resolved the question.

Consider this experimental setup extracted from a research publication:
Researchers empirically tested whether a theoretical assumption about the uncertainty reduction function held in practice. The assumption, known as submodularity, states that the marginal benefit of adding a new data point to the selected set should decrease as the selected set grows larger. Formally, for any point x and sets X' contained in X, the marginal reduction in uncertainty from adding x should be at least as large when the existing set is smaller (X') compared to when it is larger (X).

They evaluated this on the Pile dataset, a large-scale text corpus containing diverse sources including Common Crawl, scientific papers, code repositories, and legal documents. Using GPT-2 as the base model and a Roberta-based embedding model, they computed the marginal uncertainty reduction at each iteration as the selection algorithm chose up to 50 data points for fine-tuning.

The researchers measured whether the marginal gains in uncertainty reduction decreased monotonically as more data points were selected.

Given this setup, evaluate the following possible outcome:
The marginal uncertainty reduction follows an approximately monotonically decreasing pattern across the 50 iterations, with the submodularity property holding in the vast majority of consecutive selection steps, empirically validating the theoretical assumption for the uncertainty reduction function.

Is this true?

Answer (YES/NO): YES